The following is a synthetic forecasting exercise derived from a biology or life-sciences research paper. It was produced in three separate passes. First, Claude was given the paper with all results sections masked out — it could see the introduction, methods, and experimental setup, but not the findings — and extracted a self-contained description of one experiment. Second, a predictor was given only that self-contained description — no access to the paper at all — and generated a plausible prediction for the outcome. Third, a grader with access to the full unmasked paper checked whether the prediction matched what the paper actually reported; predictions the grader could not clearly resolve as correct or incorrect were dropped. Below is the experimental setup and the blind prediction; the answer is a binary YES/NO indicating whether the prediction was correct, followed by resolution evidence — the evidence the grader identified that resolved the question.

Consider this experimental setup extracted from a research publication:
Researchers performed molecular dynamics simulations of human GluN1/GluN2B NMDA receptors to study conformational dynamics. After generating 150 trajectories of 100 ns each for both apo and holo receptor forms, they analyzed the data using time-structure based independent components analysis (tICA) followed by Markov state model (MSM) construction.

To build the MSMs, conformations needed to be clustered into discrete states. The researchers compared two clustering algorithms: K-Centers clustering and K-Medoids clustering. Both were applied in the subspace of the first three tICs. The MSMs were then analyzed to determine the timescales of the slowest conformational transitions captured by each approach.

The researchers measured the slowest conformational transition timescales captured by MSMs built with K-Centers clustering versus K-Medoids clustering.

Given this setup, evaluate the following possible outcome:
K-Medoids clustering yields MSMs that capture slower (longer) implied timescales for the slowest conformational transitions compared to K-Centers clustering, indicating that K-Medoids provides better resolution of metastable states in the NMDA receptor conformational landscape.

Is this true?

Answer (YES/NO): NO